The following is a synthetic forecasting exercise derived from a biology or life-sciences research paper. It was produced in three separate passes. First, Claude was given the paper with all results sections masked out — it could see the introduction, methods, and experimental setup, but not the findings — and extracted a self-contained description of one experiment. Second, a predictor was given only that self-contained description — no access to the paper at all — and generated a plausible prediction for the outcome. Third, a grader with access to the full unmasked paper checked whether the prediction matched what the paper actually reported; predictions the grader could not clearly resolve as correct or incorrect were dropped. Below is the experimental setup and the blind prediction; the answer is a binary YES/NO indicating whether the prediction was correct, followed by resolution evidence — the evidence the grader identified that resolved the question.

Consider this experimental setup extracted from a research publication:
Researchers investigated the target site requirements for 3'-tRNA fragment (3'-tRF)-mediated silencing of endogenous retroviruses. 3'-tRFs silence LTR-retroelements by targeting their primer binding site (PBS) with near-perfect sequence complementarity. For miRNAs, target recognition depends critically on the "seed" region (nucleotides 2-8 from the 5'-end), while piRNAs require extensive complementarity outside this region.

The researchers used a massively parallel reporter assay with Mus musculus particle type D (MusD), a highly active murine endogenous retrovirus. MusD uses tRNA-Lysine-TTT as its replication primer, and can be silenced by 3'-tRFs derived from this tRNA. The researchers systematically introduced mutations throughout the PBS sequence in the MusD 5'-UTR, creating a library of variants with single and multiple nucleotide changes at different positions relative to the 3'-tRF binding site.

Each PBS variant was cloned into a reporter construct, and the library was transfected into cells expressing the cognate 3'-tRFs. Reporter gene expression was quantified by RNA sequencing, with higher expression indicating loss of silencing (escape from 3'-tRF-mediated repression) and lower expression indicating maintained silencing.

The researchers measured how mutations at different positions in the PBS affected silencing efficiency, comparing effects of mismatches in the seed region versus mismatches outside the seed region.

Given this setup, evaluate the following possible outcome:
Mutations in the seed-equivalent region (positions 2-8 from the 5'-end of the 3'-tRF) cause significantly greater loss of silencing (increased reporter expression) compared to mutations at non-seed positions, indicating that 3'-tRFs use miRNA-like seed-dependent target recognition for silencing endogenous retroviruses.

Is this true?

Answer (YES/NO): NO